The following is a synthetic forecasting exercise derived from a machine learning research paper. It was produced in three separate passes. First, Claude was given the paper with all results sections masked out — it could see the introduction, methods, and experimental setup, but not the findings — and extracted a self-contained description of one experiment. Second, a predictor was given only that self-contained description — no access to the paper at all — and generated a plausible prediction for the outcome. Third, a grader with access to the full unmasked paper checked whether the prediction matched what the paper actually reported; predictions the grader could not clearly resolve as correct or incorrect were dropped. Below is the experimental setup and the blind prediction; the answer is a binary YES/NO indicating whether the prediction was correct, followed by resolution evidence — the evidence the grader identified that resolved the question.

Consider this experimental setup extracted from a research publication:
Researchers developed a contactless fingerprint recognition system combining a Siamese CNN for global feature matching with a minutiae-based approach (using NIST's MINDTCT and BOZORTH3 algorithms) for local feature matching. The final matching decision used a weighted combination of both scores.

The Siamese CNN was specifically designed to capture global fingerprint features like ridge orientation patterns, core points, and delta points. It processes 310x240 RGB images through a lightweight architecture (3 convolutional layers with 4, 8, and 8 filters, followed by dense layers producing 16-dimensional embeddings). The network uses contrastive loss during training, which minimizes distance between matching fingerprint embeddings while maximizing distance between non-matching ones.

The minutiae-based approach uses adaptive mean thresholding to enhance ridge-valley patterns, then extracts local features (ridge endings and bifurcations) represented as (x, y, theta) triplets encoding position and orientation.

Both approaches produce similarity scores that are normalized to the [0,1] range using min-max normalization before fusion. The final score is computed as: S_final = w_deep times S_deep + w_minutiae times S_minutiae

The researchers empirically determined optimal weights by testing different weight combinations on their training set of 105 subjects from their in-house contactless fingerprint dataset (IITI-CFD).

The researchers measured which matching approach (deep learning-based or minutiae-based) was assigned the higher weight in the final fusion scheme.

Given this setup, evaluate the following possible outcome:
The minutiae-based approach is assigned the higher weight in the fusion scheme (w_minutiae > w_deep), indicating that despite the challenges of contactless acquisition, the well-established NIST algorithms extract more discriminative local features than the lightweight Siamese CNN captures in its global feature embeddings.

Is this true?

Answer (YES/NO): YES